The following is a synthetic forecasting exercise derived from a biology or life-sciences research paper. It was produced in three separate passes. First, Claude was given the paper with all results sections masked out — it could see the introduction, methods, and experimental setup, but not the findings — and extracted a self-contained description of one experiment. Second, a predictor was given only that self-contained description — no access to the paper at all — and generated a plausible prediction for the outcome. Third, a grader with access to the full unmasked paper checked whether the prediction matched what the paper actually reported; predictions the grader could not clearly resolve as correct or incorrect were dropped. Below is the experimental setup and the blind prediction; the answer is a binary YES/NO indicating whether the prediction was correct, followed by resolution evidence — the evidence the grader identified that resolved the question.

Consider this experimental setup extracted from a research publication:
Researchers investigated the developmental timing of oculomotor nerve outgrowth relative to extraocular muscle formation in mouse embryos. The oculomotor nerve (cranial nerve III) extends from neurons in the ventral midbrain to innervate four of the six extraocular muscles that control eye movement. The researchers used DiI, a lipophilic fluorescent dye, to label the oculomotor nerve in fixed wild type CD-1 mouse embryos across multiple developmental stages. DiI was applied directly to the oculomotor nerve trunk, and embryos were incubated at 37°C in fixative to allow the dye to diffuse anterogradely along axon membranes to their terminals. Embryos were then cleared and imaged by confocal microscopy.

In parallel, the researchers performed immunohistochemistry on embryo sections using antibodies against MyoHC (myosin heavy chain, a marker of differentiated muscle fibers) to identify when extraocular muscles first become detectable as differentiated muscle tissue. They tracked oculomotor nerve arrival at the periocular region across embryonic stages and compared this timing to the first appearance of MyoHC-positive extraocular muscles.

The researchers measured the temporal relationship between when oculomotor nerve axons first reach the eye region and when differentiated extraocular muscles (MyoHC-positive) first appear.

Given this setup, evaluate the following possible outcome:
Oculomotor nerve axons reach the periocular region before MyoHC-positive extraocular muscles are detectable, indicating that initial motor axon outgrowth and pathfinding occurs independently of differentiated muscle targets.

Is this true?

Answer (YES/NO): YES